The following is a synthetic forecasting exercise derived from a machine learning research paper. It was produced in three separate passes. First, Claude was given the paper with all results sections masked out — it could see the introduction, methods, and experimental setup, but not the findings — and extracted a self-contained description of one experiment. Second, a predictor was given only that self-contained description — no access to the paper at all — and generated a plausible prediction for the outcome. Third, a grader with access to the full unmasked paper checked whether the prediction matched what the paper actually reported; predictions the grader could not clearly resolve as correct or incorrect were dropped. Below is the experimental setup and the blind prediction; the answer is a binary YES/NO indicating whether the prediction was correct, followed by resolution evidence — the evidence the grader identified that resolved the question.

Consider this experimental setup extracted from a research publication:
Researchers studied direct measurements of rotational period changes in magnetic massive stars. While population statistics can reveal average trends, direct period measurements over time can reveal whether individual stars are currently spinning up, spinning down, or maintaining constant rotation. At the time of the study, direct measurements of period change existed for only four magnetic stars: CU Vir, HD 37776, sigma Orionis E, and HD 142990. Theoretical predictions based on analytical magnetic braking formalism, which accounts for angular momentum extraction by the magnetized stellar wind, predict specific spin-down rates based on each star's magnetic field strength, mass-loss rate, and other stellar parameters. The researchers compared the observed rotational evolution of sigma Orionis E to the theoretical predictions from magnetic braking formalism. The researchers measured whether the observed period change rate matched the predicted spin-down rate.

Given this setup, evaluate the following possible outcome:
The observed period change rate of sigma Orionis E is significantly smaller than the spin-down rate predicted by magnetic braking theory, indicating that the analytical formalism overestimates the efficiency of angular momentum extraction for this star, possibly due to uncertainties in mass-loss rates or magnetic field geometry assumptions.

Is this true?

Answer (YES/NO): NO